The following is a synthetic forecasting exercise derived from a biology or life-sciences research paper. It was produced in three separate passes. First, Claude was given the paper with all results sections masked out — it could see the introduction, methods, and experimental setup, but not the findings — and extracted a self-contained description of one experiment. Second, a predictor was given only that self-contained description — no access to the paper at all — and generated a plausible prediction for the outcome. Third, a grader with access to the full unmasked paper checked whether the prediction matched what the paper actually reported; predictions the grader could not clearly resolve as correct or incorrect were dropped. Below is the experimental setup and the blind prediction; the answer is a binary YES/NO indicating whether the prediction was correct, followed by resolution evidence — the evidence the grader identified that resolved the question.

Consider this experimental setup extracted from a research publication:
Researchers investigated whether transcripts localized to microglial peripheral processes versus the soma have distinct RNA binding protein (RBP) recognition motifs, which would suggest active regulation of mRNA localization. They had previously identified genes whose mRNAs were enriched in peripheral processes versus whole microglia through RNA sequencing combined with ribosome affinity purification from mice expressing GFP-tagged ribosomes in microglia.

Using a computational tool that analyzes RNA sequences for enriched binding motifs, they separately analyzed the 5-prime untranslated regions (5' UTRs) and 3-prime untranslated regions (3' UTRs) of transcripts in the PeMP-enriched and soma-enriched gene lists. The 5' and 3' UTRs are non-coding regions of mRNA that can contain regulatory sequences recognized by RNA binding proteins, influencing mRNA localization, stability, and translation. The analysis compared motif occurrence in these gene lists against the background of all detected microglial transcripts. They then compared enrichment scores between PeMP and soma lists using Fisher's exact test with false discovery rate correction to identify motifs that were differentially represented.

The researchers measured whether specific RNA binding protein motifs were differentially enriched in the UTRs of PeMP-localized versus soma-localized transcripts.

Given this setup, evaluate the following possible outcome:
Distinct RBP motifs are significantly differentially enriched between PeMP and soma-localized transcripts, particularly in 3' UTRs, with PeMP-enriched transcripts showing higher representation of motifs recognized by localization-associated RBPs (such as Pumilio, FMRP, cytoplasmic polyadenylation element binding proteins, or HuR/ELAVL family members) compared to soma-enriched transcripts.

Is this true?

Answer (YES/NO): NO